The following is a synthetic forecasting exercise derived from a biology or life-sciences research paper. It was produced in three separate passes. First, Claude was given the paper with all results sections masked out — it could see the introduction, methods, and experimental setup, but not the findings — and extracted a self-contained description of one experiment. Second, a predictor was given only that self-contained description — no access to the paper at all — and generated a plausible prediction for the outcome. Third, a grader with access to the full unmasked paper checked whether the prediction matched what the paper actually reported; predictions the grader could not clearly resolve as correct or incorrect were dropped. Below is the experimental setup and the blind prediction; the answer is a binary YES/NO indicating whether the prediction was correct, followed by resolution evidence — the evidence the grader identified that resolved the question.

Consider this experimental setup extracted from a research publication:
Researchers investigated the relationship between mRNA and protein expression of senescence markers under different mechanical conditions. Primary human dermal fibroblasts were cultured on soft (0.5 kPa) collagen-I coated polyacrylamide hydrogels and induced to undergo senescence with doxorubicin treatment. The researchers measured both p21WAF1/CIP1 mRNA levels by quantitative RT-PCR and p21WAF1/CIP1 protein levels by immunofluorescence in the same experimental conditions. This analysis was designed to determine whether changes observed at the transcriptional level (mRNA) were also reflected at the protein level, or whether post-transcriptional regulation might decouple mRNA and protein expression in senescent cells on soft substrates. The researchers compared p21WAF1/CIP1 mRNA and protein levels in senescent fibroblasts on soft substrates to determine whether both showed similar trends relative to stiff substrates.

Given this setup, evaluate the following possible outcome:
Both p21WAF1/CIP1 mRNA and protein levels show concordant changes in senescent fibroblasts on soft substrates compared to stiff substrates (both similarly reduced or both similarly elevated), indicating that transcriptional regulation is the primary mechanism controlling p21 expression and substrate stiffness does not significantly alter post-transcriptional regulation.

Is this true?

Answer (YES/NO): NO